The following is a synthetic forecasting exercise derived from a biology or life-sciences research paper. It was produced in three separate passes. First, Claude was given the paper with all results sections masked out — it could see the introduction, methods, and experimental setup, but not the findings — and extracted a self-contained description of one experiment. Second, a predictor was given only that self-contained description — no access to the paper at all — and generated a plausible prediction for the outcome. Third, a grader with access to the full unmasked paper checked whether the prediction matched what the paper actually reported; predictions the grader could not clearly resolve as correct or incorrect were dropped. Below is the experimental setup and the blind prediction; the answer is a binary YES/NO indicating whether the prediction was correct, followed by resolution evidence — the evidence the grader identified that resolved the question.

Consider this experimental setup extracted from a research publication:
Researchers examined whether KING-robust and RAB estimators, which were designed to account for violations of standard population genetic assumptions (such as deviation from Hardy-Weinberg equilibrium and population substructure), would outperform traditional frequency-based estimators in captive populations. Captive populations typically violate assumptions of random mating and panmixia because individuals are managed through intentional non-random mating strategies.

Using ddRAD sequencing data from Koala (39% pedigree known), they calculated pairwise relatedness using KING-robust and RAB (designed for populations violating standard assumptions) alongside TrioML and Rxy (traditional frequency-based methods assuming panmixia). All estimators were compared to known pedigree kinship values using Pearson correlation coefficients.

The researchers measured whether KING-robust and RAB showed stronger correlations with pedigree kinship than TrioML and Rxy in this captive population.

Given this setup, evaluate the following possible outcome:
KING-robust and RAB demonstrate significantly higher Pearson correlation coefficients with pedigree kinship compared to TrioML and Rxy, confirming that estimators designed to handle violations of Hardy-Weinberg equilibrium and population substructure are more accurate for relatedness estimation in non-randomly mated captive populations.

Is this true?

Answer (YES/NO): NO